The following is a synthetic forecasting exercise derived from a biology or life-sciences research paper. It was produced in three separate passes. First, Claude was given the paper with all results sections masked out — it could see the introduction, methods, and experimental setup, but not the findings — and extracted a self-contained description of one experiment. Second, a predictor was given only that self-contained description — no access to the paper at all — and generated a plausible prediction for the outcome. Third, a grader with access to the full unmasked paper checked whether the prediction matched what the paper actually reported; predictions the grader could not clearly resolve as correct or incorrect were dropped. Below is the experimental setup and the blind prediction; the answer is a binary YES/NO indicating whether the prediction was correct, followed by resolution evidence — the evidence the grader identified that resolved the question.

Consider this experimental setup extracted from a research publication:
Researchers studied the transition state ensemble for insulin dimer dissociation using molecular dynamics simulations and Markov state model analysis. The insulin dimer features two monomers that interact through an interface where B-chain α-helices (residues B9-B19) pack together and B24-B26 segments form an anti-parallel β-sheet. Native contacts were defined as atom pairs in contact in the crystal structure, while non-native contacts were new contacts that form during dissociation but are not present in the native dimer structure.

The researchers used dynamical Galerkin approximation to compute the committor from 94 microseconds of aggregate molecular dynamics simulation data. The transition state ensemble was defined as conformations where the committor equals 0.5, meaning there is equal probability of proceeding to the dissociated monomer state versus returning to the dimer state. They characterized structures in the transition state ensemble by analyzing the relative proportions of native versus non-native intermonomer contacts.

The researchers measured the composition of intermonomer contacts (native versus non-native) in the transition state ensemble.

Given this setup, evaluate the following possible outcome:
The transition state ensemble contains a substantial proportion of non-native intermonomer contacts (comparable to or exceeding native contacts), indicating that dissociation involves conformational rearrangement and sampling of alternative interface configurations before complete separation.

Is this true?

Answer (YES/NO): YES